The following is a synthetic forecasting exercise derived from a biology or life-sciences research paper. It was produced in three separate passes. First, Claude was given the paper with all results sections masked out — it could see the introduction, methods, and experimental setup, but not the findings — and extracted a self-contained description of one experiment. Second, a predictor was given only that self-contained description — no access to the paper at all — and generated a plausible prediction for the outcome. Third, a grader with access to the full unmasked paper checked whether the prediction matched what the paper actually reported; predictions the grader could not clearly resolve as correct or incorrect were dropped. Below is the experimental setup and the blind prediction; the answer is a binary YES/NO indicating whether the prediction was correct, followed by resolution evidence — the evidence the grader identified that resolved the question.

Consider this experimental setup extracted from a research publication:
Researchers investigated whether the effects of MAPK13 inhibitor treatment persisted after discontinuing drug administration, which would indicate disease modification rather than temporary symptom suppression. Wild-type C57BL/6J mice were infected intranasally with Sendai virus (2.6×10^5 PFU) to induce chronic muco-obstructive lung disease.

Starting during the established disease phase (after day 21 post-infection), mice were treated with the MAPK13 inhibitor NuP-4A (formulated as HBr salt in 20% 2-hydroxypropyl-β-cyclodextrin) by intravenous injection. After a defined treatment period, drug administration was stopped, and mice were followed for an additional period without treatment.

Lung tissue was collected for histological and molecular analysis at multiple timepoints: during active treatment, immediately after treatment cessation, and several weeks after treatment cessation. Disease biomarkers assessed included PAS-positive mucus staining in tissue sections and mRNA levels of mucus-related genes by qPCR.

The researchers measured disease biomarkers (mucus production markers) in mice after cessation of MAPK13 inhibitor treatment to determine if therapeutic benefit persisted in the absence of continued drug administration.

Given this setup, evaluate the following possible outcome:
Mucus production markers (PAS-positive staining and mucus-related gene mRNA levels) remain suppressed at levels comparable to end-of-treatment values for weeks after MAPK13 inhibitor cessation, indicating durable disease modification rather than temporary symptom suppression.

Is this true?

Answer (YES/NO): YES